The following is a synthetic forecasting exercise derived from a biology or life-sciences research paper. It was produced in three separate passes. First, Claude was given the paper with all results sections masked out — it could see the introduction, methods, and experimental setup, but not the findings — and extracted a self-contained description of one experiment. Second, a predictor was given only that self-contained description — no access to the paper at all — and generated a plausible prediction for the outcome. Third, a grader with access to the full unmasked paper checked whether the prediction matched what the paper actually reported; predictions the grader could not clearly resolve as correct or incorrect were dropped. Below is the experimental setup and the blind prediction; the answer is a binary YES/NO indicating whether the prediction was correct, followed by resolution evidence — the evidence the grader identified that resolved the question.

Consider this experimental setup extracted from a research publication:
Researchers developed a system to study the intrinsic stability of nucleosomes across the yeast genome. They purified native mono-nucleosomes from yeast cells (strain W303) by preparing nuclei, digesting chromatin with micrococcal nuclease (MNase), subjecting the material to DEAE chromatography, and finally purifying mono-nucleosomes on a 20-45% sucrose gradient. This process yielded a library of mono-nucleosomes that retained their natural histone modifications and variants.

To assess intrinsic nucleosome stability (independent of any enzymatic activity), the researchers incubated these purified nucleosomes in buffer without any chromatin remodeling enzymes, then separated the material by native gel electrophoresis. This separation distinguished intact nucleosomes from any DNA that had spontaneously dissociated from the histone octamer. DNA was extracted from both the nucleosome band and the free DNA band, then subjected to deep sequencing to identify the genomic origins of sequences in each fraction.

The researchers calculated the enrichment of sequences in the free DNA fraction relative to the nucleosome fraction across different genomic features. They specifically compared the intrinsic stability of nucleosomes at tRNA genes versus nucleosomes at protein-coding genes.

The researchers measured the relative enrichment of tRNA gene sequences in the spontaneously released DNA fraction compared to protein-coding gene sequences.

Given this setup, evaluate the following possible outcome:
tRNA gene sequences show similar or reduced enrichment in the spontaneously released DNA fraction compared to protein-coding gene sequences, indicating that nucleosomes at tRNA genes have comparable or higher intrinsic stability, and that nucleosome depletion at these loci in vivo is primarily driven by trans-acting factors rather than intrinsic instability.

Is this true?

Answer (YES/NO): NO